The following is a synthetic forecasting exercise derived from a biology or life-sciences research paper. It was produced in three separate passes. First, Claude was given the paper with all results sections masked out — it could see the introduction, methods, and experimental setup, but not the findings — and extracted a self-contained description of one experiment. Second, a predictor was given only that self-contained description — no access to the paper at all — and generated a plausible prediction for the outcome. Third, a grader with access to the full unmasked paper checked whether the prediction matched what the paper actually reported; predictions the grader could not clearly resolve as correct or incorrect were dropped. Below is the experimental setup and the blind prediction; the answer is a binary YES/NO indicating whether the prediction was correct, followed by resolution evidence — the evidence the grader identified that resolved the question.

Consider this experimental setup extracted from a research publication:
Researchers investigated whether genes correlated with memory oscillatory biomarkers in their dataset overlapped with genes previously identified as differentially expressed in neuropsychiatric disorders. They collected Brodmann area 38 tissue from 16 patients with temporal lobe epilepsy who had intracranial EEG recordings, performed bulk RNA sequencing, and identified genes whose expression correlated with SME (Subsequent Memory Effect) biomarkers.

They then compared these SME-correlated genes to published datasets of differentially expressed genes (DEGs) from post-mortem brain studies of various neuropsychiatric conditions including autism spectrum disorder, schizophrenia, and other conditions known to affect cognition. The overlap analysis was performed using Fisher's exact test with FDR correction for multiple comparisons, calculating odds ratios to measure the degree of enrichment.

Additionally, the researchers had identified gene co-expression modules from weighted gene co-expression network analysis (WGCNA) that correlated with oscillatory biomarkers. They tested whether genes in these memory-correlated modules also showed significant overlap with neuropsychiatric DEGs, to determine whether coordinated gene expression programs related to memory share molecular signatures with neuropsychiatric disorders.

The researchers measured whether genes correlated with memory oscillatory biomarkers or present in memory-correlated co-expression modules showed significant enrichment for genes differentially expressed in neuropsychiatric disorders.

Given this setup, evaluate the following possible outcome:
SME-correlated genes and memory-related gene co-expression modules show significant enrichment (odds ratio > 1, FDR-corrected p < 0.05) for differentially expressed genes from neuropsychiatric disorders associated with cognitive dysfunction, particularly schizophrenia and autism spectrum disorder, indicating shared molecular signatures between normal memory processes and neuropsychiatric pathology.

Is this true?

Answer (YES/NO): YES